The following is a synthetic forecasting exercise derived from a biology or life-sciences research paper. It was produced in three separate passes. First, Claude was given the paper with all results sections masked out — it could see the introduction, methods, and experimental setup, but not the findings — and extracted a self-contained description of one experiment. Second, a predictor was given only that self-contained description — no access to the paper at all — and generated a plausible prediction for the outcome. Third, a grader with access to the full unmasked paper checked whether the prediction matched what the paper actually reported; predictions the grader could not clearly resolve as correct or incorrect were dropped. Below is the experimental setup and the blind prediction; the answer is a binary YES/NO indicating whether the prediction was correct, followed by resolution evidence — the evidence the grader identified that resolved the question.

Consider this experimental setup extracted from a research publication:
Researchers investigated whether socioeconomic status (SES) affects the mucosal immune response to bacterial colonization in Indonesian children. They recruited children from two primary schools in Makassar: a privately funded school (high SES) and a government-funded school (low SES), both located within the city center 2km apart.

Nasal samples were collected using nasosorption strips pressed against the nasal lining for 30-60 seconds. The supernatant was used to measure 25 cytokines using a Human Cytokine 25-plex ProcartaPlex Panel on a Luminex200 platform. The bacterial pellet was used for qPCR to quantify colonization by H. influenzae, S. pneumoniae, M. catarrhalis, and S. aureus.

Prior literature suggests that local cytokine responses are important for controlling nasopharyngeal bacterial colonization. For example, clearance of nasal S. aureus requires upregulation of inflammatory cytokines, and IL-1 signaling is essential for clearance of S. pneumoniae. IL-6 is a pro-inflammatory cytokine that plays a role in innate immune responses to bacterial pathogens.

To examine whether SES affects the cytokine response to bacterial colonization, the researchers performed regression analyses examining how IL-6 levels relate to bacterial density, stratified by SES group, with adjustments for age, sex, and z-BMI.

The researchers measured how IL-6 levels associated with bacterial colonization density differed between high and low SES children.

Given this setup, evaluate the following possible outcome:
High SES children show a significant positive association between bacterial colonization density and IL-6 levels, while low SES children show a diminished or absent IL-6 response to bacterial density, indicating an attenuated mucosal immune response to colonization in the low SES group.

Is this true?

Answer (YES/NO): NO